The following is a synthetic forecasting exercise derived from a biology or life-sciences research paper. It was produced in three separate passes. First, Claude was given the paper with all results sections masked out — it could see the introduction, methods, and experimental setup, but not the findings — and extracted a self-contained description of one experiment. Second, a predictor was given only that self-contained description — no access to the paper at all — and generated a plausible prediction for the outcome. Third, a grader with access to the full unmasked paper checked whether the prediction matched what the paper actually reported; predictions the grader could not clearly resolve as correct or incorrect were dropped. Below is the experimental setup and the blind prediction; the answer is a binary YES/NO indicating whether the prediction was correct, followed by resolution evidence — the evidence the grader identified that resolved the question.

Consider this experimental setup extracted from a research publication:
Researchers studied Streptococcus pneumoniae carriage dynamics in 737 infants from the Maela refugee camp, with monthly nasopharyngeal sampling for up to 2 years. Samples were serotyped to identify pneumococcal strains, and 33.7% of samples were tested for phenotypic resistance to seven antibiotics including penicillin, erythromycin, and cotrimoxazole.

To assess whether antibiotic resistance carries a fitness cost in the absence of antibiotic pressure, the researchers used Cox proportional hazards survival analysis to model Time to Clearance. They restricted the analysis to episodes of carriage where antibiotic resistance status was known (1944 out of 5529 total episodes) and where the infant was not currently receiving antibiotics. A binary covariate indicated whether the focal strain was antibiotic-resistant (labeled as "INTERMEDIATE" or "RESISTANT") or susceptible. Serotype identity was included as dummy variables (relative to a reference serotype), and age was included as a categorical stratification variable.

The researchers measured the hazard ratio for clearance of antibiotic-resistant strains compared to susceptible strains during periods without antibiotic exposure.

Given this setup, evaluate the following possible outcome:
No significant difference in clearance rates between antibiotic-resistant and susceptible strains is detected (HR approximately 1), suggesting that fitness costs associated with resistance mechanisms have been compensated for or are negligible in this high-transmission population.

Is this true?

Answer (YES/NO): NO